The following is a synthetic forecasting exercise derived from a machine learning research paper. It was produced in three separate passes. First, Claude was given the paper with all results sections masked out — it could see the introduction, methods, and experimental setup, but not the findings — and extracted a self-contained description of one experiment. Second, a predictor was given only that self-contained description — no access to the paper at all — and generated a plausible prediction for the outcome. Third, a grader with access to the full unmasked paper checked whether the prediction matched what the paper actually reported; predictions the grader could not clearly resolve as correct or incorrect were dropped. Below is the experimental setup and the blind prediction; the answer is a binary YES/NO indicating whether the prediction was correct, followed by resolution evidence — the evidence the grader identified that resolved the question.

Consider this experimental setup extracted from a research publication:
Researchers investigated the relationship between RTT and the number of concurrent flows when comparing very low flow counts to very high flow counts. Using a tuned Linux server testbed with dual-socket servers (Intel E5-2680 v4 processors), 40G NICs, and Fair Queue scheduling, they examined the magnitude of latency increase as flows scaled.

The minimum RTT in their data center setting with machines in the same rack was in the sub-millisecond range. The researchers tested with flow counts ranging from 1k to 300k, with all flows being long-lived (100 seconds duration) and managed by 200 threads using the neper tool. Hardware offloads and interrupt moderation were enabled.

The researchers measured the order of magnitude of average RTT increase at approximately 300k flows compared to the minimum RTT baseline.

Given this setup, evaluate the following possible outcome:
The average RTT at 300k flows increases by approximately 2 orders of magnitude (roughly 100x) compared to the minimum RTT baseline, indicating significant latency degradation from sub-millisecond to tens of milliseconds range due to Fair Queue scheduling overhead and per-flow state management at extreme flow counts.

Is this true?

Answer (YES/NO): NO